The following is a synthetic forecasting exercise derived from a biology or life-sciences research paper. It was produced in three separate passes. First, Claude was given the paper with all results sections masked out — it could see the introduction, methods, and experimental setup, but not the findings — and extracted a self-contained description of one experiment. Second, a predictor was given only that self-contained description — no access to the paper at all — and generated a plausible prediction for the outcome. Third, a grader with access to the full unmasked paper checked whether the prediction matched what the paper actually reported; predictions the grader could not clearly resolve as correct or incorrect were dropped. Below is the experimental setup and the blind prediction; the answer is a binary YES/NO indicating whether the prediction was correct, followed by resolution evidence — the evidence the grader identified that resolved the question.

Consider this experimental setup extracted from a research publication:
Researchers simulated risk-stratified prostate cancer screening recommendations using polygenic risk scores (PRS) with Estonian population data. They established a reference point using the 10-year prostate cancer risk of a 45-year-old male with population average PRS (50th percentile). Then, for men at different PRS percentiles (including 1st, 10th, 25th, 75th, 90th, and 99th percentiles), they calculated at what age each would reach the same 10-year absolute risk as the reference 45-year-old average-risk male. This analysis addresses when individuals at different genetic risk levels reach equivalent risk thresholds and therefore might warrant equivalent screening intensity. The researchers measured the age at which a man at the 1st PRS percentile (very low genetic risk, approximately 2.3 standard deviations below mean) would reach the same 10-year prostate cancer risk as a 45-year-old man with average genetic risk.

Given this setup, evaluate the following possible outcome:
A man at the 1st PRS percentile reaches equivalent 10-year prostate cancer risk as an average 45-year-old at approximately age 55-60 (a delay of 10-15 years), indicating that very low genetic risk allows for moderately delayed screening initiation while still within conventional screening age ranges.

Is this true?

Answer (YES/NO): NO